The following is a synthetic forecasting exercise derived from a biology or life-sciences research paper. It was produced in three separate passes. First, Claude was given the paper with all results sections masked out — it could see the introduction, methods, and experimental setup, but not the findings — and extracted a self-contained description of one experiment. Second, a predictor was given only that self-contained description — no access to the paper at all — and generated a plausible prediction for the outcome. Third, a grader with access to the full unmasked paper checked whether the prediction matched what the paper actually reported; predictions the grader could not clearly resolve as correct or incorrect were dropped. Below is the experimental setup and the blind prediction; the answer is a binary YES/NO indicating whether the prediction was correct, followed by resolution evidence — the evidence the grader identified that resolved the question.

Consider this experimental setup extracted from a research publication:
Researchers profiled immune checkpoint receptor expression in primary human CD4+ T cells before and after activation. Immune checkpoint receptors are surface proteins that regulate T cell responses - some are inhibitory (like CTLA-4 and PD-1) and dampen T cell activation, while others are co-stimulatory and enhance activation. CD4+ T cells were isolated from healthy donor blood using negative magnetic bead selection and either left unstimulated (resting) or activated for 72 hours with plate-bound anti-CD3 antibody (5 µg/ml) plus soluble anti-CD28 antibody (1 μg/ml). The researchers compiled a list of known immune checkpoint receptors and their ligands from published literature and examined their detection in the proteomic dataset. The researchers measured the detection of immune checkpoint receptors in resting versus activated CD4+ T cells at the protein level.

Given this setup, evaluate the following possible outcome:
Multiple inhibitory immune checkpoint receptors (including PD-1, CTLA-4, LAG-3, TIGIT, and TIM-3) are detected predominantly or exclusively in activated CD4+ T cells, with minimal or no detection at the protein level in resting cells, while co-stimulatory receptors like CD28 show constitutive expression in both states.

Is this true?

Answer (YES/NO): NO